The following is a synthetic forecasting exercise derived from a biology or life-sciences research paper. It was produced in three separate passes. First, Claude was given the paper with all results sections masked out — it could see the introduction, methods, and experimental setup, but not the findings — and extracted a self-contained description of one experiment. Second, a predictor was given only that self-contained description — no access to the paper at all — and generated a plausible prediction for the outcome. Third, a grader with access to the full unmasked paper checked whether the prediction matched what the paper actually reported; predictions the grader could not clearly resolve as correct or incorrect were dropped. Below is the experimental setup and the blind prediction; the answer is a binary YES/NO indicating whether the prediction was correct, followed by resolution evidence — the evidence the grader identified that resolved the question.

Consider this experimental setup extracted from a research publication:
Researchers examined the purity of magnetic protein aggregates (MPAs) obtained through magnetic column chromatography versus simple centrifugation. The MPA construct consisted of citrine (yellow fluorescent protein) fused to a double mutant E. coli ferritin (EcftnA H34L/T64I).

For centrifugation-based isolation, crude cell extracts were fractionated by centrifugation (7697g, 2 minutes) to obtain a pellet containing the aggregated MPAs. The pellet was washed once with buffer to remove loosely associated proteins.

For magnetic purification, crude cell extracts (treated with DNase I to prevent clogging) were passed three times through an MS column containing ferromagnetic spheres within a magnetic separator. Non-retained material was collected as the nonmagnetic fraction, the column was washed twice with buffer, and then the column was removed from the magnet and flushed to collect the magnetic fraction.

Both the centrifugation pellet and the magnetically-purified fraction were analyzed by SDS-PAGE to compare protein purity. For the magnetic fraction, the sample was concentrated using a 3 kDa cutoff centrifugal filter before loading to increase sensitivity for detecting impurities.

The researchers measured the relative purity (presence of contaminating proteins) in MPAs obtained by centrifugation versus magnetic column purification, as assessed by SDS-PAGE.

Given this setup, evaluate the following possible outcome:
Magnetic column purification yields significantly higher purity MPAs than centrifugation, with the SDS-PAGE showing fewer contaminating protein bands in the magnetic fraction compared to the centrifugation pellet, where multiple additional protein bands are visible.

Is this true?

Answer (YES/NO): YES